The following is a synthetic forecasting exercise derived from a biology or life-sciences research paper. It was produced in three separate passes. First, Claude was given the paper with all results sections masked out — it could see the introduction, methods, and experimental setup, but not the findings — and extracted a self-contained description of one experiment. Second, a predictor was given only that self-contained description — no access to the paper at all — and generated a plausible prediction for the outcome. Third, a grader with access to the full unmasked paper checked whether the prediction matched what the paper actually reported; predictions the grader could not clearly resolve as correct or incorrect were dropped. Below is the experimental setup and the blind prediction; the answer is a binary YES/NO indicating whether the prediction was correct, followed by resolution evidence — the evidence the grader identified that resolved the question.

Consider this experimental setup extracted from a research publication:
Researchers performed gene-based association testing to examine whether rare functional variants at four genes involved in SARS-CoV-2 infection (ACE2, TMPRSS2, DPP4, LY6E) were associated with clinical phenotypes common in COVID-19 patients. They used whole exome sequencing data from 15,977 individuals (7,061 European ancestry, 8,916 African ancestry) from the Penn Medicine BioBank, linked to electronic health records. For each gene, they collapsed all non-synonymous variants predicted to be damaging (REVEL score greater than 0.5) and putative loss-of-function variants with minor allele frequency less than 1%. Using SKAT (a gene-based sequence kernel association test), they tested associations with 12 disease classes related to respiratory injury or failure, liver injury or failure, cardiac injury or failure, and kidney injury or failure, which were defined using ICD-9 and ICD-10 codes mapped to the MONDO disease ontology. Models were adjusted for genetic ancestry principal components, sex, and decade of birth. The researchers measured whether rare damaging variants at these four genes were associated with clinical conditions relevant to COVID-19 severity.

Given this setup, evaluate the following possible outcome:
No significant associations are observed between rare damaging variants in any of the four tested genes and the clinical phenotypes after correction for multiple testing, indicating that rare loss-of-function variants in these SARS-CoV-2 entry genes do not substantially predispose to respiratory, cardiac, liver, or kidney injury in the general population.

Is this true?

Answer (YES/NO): NO